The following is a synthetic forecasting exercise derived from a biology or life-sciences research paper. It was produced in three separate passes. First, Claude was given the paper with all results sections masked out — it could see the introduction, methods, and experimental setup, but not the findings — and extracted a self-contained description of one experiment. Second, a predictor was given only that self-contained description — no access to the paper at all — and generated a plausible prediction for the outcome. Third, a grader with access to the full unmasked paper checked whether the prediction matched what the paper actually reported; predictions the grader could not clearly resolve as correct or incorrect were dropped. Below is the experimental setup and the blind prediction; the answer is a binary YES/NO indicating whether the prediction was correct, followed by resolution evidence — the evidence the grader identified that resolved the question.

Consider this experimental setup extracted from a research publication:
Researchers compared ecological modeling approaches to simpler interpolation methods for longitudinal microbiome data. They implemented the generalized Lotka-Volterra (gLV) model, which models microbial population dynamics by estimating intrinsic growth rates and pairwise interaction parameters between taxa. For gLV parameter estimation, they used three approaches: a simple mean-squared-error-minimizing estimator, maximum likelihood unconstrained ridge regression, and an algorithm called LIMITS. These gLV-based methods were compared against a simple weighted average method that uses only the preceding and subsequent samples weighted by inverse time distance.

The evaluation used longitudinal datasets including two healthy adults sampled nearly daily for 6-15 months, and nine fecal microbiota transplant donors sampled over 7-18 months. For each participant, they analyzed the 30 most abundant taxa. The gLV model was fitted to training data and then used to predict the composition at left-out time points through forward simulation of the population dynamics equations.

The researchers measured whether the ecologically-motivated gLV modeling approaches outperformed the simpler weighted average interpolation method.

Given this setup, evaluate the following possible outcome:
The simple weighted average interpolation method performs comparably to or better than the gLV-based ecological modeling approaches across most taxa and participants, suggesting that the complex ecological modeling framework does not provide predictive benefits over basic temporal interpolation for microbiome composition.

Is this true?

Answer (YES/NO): YES